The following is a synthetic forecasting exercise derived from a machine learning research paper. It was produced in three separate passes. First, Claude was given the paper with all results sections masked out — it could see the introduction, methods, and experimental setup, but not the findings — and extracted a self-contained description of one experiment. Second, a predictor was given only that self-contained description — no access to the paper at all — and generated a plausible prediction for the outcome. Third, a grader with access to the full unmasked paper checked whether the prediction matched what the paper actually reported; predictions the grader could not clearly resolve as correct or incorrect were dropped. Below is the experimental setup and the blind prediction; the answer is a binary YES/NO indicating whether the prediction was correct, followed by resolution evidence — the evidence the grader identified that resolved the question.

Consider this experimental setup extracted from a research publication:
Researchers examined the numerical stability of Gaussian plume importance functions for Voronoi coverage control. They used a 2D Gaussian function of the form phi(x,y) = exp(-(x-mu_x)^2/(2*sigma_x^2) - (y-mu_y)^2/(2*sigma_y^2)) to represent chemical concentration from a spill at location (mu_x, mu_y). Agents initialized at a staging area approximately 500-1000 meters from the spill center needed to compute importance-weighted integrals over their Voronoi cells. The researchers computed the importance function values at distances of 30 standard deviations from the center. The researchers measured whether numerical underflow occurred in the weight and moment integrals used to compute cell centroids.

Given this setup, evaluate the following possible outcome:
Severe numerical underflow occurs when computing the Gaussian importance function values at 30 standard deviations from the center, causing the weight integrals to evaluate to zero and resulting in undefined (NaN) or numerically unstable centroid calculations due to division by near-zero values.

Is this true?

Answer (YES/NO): NO